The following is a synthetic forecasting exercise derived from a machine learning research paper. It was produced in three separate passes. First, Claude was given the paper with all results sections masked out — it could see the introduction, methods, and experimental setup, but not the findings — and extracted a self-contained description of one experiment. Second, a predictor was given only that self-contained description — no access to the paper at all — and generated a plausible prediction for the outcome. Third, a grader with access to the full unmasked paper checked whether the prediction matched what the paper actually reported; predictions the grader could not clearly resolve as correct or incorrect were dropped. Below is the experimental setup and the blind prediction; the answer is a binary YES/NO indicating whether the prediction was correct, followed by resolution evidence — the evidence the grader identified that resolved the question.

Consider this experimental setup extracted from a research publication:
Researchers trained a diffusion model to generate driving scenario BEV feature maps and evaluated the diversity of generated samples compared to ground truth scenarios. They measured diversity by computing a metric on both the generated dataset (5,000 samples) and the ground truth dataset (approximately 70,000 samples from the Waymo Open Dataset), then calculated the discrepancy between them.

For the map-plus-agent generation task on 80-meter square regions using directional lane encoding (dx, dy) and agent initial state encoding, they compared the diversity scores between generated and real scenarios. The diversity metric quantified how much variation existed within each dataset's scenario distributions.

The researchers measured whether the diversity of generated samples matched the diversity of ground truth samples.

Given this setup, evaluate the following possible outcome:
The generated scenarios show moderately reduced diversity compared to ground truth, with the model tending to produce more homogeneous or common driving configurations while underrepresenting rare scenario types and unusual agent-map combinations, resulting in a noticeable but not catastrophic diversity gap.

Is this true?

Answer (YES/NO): NO